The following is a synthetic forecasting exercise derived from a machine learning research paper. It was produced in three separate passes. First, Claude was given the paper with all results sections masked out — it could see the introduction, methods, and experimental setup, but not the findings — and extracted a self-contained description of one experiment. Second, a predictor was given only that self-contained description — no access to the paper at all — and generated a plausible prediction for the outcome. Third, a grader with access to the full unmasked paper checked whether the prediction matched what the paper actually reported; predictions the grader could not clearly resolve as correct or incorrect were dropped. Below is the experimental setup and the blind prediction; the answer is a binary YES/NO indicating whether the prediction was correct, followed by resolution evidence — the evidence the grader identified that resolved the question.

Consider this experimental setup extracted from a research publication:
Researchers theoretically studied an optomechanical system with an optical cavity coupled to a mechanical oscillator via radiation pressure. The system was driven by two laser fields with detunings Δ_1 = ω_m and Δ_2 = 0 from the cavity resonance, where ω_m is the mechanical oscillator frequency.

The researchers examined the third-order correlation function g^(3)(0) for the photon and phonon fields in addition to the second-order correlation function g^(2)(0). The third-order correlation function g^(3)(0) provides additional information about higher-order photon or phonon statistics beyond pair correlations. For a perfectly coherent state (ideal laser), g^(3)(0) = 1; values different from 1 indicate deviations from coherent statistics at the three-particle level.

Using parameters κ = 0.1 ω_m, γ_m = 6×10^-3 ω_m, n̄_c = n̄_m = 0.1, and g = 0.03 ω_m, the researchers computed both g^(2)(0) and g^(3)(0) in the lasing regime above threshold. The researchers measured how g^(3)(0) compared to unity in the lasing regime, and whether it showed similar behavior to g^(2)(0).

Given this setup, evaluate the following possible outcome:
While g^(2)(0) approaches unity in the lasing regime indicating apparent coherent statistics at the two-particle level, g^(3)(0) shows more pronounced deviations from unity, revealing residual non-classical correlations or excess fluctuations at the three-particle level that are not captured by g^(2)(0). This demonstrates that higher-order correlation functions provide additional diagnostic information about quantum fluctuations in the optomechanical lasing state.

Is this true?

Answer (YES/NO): NO